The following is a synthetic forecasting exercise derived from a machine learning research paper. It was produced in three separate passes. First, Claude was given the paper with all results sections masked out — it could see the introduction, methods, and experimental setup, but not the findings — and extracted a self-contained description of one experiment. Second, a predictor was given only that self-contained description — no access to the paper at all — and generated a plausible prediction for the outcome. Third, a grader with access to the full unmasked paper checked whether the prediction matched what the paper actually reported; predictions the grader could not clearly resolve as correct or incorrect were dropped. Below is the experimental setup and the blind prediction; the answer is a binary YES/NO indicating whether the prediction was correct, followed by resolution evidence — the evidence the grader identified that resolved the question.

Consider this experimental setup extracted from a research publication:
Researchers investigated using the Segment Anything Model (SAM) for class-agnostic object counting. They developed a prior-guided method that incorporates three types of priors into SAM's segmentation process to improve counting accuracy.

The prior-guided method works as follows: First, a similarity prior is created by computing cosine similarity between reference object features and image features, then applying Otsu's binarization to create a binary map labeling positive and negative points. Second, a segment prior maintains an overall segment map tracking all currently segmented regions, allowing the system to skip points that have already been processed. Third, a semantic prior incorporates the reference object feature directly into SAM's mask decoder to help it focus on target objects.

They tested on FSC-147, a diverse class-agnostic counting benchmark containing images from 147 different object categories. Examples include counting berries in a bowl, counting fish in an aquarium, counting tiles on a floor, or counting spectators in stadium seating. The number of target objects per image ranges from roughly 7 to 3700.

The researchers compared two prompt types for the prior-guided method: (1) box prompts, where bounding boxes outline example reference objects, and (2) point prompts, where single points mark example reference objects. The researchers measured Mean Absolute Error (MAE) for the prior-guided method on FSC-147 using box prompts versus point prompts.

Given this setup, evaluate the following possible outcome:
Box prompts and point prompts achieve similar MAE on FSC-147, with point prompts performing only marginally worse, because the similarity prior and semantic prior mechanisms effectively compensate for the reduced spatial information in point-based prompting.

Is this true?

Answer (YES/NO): YES